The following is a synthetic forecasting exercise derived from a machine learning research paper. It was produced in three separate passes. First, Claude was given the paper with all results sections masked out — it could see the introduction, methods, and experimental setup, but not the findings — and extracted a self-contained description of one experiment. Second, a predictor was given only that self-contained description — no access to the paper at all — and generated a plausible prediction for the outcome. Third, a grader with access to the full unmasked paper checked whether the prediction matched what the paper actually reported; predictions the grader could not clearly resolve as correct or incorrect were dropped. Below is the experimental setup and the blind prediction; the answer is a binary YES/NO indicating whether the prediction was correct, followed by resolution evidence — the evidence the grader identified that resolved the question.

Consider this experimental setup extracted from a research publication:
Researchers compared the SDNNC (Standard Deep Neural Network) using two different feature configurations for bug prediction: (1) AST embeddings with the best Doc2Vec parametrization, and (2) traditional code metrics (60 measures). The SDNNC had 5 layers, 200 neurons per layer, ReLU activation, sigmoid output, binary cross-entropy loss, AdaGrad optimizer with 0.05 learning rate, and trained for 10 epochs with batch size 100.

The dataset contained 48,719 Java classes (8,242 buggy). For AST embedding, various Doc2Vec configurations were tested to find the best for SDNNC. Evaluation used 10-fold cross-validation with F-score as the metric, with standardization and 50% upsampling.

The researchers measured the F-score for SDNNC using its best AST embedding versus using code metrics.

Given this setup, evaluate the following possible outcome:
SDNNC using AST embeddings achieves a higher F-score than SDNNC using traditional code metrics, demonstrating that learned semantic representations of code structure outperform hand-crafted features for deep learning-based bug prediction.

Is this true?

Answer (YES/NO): NO